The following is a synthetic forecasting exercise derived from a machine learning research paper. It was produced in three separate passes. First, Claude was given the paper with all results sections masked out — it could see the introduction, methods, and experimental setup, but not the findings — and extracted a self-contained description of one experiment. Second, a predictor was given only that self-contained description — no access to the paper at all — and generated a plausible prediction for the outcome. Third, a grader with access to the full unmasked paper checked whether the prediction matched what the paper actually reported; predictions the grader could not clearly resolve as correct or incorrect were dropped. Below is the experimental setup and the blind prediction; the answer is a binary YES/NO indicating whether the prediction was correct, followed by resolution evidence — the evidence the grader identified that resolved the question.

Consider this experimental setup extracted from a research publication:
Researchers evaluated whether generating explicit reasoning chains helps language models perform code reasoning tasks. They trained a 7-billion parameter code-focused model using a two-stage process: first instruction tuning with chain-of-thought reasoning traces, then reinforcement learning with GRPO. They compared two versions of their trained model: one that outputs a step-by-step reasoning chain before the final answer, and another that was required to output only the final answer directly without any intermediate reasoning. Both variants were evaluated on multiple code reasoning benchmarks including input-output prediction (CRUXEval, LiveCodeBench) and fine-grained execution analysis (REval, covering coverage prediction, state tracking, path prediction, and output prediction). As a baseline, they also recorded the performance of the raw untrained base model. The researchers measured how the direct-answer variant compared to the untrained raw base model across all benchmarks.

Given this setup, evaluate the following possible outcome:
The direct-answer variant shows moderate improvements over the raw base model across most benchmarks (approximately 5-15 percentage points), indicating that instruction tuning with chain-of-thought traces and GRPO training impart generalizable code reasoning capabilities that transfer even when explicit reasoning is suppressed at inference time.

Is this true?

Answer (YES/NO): NO